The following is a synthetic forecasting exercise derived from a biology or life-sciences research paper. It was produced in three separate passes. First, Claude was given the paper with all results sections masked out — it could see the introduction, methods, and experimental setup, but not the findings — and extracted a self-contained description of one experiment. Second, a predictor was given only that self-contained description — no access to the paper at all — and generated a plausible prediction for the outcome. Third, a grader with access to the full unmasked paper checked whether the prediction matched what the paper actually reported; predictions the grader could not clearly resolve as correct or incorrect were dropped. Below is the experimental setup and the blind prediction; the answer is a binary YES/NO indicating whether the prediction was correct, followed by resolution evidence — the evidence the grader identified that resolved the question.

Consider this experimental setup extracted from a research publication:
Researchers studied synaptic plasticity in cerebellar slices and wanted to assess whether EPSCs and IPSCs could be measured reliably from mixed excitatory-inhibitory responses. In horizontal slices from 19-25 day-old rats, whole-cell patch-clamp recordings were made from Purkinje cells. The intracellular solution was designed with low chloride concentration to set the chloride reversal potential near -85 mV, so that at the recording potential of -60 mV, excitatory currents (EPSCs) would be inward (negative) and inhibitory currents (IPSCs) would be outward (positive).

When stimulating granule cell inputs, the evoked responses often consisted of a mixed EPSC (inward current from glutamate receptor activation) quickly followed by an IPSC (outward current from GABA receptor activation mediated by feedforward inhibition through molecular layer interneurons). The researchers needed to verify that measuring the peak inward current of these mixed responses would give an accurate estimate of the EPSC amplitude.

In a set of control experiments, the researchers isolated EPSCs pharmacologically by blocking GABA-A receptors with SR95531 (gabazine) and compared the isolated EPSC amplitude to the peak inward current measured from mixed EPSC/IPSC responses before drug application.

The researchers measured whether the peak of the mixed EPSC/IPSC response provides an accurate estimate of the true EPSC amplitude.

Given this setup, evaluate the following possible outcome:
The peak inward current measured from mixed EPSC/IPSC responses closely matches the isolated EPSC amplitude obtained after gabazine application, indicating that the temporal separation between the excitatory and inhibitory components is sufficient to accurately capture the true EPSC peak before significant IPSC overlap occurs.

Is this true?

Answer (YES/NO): YES